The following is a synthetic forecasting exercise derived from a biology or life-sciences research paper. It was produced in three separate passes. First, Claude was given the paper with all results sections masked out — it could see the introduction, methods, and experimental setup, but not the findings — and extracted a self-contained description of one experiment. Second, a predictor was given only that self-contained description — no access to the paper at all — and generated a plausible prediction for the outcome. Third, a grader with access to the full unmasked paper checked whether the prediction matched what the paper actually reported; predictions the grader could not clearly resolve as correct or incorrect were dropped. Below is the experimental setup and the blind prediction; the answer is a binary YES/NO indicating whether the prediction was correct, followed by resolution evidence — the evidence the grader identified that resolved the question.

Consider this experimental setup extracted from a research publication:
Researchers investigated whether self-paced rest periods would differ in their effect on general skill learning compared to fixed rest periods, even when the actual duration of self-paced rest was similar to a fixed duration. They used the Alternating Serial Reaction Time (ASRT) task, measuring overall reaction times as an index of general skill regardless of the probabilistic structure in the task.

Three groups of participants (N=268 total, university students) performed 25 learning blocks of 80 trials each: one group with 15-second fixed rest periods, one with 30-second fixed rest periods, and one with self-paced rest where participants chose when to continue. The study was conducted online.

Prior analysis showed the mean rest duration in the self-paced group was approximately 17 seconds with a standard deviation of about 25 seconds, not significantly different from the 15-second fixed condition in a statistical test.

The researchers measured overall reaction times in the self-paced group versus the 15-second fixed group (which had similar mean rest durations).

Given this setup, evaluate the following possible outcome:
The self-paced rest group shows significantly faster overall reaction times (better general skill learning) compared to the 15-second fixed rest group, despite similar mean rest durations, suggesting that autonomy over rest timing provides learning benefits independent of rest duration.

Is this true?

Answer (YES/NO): NO